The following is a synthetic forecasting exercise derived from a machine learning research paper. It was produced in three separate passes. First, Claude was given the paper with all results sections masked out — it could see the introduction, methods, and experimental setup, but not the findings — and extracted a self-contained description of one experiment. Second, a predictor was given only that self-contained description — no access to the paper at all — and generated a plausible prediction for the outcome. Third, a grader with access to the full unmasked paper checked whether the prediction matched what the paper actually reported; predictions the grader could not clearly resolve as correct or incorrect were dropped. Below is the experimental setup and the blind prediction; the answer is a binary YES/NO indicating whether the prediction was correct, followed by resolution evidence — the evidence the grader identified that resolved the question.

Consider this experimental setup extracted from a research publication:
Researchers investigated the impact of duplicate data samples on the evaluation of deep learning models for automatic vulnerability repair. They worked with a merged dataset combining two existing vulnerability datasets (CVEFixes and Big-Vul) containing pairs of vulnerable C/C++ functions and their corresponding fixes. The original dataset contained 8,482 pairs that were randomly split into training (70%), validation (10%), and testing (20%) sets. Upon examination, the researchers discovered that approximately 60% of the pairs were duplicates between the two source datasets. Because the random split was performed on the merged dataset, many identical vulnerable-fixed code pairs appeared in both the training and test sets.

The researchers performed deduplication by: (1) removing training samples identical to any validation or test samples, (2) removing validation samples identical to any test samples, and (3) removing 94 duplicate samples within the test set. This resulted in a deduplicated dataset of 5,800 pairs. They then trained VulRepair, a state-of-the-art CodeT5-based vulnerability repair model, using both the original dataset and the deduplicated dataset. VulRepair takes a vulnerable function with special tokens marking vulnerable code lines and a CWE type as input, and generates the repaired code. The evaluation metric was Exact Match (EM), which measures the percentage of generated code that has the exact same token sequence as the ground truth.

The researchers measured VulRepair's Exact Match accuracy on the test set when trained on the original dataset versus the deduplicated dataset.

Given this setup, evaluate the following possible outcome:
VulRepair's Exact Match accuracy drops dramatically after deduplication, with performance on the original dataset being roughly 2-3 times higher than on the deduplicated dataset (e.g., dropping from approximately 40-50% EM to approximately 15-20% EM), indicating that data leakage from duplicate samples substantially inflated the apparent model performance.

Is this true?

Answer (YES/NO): NO